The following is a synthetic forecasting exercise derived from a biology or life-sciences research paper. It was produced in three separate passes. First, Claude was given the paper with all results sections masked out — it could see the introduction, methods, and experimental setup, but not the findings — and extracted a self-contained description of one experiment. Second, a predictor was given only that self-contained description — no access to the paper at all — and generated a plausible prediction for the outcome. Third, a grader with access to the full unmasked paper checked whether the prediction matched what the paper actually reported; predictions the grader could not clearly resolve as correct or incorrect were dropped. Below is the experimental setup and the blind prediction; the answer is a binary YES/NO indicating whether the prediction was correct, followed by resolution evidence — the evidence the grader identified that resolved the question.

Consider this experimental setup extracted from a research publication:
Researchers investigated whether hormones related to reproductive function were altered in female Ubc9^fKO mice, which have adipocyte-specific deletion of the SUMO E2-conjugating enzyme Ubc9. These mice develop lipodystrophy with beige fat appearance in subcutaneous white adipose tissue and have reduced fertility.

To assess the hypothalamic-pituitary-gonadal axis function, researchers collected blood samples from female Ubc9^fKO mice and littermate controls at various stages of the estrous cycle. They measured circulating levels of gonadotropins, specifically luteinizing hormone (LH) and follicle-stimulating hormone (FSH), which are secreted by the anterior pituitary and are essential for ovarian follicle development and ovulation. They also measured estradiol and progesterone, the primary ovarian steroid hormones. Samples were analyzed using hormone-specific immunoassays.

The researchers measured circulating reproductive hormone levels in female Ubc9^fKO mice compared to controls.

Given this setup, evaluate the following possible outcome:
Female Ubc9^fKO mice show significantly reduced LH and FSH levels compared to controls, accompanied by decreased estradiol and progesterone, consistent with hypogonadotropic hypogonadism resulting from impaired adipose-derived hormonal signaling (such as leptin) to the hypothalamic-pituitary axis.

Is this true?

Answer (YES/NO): NO